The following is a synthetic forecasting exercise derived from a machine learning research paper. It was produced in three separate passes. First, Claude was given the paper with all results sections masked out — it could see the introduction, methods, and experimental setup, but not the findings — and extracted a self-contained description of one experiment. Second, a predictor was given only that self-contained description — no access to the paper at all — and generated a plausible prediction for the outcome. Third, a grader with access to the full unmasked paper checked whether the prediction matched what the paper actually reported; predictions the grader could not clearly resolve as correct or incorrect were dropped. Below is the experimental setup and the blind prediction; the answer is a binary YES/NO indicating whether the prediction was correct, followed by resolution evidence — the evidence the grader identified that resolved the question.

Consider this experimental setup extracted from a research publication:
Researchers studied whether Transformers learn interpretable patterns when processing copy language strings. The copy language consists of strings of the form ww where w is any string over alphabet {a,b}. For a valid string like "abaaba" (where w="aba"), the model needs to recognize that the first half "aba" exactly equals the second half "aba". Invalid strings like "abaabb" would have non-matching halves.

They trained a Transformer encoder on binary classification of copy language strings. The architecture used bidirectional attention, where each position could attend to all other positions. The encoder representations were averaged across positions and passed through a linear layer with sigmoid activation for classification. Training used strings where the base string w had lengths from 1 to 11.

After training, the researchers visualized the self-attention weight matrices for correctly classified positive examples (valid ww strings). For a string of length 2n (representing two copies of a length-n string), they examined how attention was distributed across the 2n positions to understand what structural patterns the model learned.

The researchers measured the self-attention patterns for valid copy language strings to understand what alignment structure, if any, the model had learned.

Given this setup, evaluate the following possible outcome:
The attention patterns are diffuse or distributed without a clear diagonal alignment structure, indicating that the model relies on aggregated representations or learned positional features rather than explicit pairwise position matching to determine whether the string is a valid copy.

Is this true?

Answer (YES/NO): NO